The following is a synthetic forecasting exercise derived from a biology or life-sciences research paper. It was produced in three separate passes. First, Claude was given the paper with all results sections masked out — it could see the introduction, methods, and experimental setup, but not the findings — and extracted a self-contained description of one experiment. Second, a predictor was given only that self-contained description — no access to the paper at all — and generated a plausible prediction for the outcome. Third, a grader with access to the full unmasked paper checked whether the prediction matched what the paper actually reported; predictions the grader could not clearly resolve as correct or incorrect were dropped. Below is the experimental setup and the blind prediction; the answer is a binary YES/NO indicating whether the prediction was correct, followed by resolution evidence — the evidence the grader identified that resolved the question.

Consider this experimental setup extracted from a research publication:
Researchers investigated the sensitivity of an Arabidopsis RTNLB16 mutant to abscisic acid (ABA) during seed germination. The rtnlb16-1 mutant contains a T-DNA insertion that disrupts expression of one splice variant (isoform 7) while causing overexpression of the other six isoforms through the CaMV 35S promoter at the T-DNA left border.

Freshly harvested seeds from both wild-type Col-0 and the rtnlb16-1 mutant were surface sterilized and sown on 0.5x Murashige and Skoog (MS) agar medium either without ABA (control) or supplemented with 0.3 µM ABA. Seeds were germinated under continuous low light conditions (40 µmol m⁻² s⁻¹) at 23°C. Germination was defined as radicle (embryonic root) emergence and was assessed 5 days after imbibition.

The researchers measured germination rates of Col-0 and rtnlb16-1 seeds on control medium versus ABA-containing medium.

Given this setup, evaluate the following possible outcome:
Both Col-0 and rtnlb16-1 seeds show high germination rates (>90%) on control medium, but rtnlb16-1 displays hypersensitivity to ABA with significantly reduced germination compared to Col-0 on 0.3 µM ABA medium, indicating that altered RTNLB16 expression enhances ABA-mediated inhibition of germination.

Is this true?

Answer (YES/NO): NO